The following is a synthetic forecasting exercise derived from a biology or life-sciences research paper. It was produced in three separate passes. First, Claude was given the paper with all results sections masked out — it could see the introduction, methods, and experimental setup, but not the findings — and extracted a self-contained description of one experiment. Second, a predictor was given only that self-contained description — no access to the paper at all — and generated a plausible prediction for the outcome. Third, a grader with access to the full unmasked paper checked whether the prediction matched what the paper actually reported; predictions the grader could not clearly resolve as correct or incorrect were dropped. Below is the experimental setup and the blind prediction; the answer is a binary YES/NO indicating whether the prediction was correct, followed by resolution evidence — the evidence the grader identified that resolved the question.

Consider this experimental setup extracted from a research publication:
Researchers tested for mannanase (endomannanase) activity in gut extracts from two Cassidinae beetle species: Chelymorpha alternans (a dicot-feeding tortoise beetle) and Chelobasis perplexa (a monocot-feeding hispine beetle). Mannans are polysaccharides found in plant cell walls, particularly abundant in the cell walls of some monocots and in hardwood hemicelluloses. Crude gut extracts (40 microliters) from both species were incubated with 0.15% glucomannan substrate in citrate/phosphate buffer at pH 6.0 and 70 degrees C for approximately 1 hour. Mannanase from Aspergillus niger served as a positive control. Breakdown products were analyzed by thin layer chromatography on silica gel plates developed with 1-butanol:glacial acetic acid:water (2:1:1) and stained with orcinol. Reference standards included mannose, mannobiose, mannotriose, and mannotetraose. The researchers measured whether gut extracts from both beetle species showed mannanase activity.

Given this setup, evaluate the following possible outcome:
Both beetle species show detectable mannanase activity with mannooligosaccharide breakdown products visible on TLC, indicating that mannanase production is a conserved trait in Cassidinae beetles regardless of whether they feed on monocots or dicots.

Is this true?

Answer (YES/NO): NO